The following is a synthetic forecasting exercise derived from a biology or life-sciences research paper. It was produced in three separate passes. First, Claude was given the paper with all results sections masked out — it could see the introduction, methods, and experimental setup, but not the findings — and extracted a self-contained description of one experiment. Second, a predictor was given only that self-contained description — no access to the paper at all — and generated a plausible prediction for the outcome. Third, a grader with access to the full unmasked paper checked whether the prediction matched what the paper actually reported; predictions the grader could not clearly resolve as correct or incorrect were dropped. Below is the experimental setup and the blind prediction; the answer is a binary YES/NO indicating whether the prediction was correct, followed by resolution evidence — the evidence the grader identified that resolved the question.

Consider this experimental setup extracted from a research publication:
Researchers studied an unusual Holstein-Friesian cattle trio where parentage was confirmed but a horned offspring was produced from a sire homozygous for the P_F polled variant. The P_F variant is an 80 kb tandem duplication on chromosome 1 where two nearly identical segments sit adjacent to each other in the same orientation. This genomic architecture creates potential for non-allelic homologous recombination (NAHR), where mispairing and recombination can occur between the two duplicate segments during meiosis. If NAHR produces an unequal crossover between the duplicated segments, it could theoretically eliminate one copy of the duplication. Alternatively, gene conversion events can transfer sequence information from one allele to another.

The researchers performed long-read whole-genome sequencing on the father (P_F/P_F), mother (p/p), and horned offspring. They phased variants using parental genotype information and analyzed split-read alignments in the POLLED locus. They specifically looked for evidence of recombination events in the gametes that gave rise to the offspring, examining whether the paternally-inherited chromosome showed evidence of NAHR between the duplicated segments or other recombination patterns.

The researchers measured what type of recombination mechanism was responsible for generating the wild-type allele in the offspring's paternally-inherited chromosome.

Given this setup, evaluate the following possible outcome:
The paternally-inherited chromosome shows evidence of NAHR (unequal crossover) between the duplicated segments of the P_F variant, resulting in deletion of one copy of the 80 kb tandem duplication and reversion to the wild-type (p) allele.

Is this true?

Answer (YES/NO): YES